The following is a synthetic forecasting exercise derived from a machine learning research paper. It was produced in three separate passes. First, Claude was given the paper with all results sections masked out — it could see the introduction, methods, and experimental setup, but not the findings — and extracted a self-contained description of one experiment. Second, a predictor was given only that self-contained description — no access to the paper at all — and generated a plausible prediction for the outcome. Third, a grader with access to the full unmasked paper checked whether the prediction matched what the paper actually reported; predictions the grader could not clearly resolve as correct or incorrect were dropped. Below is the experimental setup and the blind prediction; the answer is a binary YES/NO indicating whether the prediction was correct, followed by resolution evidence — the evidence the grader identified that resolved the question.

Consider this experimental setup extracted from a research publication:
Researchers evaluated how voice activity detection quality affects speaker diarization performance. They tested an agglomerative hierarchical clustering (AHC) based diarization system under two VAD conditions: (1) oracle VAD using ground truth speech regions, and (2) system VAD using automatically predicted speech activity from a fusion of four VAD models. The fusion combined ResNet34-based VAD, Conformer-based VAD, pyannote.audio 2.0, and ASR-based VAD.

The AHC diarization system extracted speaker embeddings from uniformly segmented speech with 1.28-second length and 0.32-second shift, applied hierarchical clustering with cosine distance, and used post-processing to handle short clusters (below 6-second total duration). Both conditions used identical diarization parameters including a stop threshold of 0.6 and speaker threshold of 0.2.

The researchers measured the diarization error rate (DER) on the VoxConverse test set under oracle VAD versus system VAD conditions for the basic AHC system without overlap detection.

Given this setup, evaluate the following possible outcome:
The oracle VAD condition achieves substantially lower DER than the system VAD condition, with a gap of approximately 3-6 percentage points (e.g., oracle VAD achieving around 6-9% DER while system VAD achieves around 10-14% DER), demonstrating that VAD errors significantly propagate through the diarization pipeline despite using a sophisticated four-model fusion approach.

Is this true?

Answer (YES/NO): NO